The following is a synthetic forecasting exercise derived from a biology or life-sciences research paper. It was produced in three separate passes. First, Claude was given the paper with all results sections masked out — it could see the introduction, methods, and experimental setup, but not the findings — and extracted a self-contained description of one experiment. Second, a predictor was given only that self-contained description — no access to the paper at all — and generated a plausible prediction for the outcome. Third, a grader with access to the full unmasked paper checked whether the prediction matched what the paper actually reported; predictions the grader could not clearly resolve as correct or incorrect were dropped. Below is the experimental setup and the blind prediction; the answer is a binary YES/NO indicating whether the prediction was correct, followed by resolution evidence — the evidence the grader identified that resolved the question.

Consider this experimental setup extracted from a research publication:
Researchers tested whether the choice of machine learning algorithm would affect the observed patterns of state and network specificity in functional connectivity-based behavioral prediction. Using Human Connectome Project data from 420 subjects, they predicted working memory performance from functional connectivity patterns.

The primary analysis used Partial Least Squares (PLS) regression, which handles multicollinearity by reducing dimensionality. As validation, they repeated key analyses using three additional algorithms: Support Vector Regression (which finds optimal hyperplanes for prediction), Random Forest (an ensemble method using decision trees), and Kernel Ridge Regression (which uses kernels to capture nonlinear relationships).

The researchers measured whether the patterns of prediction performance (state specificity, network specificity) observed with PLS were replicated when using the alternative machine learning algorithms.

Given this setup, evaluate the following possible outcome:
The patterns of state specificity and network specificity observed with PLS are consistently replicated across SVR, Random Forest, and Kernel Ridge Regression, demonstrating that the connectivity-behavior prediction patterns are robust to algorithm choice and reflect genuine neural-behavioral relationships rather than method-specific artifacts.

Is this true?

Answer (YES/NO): NO